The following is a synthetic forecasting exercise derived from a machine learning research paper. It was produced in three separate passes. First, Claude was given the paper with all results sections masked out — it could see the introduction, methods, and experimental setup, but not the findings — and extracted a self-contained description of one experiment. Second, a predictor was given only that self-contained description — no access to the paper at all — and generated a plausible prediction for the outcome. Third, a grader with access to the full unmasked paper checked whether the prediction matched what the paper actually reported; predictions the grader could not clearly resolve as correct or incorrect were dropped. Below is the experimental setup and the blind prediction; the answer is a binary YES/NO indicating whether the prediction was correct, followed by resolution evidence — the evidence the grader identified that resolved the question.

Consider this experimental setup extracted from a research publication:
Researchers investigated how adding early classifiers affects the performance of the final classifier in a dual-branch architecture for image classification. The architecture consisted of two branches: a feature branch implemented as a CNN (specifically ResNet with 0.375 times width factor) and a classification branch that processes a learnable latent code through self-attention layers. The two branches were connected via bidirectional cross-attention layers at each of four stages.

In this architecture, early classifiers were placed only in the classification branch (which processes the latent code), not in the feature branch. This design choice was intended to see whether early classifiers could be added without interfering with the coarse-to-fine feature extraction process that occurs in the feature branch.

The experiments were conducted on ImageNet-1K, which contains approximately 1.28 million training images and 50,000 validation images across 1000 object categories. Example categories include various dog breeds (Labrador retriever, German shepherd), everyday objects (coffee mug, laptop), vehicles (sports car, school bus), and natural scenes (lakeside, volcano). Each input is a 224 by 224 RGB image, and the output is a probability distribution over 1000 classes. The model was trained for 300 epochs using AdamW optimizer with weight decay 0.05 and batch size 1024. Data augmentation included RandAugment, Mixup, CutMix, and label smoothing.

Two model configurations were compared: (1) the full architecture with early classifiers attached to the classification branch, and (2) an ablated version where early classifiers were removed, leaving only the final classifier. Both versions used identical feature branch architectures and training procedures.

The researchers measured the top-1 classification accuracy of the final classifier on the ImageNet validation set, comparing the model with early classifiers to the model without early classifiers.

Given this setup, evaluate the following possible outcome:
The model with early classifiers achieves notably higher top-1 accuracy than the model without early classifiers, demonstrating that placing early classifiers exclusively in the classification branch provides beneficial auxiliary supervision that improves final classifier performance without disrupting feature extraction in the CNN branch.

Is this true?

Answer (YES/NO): YES